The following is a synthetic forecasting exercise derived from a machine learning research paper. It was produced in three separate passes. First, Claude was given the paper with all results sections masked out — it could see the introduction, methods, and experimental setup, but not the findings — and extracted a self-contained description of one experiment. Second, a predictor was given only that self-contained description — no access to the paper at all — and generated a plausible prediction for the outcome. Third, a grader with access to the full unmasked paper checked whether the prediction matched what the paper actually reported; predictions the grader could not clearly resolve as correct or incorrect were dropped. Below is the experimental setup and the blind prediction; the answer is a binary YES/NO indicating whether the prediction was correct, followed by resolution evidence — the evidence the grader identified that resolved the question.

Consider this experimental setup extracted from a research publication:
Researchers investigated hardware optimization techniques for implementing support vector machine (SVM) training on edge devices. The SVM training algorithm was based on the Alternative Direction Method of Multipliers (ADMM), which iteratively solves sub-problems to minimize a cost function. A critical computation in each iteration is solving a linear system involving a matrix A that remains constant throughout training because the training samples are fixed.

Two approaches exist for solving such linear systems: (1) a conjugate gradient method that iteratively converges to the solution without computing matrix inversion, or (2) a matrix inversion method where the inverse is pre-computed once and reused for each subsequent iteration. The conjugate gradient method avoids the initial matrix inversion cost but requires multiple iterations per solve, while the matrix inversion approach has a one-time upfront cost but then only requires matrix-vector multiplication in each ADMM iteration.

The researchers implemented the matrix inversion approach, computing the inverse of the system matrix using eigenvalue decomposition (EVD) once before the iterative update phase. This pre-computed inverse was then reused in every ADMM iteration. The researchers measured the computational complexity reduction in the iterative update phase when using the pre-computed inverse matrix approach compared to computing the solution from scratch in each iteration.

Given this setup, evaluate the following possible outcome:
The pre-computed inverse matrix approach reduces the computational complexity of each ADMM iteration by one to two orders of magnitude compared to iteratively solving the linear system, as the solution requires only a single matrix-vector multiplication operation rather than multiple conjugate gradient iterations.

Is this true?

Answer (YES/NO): NO